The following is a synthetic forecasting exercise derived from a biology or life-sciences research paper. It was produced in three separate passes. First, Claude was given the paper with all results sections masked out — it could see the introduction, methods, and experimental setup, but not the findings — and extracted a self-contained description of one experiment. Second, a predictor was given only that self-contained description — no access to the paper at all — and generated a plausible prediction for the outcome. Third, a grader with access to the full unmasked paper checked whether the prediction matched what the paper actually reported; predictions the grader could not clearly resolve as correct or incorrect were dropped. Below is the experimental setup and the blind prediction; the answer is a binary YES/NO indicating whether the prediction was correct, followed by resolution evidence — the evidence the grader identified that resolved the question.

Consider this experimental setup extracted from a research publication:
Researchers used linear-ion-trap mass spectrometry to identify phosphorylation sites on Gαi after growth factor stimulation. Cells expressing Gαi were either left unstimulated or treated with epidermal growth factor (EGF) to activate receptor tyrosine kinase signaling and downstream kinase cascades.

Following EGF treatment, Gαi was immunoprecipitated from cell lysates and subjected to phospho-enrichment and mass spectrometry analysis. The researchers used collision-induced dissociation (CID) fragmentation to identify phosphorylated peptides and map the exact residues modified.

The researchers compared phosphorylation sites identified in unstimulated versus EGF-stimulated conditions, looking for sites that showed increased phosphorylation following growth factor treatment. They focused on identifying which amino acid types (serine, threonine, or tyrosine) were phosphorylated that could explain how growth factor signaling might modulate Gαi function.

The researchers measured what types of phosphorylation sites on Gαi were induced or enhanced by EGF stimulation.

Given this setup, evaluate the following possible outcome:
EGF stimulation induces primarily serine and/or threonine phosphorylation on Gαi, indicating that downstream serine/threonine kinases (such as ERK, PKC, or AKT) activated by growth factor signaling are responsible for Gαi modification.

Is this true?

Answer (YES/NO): NO